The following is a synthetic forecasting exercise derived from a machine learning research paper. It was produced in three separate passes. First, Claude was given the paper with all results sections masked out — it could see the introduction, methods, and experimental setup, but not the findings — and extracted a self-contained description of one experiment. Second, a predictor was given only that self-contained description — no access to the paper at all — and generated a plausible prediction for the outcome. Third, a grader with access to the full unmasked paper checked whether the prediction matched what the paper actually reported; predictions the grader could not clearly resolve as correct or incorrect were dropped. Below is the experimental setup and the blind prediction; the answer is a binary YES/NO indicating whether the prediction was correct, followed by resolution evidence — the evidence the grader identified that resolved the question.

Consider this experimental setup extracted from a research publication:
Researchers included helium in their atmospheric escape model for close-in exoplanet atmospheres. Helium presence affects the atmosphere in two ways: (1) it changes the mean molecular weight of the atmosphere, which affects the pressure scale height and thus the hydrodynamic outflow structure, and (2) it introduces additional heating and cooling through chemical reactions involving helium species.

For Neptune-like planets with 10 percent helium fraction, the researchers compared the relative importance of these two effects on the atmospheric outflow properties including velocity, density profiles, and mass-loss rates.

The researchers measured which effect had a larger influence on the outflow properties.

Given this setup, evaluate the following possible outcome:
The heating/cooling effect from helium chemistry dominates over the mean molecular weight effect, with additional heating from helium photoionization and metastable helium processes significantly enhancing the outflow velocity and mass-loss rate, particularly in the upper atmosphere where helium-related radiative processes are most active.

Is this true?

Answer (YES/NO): NO